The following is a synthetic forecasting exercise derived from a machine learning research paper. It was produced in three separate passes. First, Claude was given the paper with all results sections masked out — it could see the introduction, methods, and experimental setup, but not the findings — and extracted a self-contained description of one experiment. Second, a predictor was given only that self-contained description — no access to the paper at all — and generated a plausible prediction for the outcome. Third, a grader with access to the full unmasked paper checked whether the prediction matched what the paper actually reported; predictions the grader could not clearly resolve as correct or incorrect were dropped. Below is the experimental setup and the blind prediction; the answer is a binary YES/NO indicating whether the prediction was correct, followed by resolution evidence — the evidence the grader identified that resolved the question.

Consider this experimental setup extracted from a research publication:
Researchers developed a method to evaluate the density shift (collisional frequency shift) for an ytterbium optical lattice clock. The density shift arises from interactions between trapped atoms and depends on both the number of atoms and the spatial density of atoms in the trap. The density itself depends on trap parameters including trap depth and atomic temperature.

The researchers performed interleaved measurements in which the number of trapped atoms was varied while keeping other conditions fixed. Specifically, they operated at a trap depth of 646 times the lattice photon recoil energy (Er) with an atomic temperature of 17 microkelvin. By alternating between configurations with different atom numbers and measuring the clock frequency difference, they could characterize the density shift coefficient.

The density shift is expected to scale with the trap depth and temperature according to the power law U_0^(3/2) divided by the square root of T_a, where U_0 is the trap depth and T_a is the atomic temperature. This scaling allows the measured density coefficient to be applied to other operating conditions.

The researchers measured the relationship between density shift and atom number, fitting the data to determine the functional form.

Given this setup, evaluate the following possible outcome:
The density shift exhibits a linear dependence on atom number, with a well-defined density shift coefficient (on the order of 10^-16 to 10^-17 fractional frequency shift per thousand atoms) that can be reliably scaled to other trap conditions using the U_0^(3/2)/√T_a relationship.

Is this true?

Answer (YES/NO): YES